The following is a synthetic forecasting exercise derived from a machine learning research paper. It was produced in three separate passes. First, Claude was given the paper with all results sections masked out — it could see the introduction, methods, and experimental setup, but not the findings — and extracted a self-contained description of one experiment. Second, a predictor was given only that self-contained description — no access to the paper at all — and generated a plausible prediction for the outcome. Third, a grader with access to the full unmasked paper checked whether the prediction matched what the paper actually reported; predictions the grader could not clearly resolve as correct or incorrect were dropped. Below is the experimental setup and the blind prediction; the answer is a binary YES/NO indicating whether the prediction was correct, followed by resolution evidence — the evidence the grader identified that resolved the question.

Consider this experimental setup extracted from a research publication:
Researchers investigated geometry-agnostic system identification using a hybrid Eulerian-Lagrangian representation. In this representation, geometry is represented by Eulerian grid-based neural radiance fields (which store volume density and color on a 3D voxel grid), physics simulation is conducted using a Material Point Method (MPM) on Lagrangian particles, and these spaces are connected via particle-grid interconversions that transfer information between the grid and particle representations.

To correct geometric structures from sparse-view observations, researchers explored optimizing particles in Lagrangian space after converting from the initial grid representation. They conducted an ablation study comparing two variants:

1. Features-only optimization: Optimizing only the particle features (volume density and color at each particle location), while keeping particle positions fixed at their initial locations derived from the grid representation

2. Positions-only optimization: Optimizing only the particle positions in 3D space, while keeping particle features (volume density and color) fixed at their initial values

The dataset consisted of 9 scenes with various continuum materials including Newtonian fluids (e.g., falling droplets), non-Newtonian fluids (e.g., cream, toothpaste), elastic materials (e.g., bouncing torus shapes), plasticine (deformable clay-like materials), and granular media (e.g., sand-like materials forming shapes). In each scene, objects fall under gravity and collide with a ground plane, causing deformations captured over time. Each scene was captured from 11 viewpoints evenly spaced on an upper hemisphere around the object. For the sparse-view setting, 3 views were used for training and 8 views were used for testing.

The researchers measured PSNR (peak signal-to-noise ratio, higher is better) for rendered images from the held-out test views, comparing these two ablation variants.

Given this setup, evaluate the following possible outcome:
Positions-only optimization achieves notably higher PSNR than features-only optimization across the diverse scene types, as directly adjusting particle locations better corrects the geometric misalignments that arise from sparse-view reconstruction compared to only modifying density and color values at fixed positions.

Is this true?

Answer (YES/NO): NO